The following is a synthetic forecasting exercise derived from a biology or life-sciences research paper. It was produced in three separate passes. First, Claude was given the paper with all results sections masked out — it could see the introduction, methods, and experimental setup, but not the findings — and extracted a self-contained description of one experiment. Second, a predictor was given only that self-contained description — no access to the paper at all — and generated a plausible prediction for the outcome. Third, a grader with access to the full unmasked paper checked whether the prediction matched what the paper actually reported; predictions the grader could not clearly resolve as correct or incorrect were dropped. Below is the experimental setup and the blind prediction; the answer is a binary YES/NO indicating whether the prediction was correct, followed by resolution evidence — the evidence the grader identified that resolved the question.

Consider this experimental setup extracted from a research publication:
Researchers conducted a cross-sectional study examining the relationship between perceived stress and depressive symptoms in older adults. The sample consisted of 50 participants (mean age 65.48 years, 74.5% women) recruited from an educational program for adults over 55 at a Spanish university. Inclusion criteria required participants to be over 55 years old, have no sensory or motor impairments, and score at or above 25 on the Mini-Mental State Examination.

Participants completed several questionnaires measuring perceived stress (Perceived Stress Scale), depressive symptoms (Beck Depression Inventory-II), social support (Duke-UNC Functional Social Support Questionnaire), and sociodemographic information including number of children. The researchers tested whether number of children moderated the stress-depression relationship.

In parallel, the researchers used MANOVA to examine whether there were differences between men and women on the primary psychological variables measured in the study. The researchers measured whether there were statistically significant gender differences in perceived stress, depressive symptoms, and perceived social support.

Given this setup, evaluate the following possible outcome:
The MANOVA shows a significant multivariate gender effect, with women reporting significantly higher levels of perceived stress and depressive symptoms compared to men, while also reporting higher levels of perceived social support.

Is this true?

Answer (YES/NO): NO